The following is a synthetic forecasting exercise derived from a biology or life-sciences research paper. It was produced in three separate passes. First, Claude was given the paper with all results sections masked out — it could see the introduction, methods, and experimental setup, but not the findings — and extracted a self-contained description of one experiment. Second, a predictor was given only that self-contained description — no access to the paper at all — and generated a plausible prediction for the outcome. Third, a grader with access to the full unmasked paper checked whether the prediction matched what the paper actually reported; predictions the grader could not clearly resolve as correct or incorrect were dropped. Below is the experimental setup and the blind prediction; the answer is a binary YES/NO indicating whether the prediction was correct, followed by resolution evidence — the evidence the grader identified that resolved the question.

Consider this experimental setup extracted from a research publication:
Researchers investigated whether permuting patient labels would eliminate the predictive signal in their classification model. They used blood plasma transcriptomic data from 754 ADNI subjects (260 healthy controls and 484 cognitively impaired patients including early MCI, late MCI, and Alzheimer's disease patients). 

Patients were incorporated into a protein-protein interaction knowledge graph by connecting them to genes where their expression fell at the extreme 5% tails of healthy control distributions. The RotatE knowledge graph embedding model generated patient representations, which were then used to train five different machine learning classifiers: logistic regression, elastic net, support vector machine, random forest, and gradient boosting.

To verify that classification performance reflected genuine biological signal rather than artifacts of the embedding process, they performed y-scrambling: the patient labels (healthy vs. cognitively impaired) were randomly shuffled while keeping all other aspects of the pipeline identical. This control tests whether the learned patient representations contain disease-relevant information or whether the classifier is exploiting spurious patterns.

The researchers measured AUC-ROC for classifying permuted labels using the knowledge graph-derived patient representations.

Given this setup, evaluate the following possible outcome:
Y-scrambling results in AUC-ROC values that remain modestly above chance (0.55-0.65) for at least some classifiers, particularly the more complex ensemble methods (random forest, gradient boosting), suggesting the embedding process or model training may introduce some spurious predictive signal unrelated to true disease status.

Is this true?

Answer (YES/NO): NO